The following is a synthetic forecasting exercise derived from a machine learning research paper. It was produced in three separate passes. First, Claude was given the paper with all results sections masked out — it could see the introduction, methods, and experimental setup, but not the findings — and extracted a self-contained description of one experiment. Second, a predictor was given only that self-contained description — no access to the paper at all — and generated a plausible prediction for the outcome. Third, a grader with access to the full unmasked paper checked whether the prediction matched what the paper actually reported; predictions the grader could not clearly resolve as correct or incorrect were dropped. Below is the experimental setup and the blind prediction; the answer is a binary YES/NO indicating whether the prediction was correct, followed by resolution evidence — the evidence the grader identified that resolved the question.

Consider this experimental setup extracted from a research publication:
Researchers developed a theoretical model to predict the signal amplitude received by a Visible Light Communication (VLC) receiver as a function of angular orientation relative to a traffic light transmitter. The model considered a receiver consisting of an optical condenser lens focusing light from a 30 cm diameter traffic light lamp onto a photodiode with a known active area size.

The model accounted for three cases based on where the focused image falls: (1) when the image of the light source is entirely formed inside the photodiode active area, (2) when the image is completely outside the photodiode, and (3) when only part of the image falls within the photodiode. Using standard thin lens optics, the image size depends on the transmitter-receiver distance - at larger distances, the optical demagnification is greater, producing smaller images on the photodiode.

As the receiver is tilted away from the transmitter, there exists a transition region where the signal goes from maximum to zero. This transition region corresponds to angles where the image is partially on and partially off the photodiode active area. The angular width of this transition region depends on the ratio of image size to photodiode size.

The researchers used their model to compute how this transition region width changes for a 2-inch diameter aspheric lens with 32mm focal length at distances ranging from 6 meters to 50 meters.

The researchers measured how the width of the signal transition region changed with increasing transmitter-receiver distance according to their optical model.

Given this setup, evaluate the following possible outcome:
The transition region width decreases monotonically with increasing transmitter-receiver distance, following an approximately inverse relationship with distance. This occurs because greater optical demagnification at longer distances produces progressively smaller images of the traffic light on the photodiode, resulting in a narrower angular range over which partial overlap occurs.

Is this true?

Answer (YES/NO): YES